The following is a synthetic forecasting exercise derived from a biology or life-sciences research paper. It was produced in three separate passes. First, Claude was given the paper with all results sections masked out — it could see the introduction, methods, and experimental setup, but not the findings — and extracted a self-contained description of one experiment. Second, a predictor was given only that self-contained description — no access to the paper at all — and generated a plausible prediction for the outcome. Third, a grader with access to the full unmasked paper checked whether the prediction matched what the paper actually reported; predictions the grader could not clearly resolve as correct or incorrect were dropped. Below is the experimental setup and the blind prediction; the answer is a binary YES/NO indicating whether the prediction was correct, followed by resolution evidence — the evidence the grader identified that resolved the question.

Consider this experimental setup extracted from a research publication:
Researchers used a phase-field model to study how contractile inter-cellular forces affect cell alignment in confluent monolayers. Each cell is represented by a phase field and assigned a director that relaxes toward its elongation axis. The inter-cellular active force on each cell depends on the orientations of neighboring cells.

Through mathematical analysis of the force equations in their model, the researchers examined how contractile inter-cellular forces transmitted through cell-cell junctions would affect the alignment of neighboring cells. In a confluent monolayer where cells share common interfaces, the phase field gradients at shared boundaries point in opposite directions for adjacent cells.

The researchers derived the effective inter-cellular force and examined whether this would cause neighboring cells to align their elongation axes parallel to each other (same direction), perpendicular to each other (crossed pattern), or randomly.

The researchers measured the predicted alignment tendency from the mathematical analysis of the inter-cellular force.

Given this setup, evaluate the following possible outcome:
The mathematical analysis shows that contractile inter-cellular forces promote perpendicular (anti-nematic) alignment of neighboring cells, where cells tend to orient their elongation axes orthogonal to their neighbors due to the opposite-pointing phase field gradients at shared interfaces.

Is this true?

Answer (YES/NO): NO